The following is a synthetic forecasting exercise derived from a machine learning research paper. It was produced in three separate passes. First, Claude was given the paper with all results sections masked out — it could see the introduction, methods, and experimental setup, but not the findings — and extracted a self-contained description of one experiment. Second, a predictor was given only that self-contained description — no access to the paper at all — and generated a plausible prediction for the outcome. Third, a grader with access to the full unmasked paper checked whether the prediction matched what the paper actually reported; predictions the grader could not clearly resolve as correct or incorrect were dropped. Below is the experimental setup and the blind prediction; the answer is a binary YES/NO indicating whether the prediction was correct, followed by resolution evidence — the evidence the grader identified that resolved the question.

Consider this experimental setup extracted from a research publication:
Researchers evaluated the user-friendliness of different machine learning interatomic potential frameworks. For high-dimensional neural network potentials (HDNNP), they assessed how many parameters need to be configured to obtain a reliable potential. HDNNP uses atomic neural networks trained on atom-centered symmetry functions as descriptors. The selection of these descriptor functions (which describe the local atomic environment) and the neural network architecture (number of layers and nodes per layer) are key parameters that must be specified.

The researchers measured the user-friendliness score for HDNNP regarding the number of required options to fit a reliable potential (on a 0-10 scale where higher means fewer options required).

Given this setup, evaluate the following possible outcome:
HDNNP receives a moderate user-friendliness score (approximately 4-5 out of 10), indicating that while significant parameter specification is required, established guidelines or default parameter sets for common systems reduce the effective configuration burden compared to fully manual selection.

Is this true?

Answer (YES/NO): NO